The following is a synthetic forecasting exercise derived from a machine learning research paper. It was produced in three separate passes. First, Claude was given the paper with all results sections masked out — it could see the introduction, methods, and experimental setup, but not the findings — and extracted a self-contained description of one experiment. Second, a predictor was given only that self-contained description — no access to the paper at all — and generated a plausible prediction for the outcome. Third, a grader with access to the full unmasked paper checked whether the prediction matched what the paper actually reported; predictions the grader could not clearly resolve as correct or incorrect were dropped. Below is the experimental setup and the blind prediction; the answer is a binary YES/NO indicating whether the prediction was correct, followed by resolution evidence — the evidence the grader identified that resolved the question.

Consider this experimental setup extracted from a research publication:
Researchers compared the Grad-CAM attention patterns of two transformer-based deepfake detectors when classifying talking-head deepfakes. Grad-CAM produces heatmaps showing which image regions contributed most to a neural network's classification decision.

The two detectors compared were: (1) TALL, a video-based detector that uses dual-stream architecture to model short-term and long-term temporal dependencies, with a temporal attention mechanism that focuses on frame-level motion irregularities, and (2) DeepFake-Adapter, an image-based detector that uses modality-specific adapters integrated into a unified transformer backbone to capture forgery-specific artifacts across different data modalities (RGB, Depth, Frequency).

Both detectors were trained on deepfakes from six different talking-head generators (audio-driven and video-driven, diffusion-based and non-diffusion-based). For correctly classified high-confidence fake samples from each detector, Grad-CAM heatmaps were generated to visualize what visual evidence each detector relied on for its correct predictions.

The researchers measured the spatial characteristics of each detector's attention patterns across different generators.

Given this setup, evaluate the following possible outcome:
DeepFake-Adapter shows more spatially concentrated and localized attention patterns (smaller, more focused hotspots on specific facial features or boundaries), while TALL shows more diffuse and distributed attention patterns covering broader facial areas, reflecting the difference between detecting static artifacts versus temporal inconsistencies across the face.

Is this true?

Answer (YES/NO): NO